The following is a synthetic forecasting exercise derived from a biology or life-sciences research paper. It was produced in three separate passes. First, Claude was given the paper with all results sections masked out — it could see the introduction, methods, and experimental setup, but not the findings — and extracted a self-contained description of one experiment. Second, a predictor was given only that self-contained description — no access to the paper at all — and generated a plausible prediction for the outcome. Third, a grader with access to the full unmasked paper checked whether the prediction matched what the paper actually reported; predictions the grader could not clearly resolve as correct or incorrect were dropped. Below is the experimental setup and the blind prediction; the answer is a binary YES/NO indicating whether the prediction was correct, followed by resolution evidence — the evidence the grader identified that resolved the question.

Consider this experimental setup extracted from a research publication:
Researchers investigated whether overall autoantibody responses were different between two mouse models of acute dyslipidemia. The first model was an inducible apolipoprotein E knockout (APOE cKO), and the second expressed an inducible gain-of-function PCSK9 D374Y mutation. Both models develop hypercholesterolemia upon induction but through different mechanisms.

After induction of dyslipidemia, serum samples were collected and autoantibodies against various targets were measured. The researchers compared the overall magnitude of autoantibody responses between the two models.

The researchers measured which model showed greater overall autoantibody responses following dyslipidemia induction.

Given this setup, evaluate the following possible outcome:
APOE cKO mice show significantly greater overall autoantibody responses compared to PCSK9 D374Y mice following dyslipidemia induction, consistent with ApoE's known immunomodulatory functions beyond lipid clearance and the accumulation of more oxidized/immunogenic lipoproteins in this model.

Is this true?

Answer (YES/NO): YES